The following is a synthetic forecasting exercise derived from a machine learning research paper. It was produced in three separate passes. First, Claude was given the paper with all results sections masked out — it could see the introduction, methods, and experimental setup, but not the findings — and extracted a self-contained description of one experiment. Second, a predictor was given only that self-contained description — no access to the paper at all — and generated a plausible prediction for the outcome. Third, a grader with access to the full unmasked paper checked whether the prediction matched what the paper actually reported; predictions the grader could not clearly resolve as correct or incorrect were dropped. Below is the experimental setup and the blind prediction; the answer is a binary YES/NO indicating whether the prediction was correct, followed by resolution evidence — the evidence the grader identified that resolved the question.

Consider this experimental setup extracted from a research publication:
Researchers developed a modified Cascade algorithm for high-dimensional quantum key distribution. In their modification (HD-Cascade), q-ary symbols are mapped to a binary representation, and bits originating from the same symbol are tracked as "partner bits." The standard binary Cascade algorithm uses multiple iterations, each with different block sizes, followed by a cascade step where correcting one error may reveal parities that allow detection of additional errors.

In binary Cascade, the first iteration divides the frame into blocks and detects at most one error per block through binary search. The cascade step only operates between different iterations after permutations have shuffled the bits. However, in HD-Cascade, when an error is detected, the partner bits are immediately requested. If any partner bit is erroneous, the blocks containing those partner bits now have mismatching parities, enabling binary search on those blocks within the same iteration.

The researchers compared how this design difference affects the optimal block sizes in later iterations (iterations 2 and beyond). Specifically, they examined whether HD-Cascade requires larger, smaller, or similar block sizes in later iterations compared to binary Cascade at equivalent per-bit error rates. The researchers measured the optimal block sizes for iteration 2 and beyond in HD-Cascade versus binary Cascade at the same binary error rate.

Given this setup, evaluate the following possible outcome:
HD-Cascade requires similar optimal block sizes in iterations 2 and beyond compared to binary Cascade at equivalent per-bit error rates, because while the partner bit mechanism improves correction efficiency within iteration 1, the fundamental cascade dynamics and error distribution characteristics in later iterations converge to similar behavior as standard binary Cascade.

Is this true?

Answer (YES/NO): NO